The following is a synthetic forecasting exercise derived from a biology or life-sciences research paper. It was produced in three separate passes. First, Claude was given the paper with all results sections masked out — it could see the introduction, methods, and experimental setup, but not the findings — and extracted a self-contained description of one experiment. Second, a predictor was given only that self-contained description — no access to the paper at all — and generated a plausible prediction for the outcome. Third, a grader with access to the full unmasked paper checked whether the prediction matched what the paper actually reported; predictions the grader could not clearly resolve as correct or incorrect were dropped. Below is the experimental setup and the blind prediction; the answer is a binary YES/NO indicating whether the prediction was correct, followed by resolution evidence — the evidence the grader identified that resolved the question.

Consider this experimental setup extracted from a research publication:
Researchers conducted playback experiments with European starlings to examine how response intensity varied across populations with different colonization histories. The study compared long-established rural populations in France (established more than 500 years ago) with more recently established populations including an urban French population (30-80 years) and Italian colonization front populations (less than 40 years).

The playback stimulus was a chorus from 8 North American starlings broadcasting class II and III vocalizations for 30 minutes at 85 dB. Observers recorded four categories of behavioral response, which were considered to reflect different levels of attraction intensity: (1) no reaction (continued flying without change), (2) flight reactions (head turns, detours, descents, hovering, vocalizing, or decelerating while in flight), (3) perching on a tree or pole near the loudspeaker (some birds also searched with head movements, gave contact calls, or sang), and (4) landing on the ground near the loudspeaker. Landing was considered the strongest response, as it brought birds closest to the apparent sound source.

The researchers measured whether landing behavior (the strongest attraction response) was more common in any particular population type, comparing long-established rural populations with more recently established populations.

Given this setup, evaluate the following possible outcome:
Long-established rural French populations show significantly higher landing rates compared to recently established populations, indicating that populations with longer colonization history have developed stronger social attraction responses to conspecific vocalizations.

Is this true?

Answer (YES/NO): NO